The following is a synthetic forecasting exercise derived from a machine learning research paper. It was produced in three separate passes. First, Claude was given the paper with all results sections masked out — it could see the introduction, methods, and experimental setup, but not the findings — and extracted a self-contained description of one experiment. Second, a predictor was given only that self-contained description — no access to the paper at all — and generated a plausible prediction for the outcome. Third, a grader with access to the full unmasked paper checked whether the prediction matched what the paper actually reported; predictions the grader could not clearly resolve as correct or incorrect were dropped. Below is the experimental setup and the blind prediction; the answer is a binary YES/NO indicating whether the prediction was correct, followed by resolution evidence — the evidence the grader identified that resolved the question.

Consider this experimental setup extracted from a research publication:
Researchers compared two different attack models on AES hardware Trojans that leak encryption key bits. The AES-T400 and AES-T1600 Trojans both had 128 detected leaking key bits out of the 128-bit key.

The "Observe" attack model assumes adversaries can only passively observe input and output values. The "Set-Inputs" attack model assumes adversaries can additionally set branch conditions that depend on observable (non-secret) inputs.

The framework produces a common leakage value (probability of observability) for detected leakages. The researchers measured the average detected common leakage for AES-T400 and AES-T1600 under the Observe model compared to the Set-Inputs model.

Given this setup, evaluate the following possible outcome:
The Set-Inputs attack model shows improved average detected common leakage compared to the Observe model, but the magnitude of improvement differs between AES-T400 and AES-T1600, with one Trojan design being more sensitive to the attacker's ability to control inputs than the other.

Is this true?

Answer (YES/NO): NO